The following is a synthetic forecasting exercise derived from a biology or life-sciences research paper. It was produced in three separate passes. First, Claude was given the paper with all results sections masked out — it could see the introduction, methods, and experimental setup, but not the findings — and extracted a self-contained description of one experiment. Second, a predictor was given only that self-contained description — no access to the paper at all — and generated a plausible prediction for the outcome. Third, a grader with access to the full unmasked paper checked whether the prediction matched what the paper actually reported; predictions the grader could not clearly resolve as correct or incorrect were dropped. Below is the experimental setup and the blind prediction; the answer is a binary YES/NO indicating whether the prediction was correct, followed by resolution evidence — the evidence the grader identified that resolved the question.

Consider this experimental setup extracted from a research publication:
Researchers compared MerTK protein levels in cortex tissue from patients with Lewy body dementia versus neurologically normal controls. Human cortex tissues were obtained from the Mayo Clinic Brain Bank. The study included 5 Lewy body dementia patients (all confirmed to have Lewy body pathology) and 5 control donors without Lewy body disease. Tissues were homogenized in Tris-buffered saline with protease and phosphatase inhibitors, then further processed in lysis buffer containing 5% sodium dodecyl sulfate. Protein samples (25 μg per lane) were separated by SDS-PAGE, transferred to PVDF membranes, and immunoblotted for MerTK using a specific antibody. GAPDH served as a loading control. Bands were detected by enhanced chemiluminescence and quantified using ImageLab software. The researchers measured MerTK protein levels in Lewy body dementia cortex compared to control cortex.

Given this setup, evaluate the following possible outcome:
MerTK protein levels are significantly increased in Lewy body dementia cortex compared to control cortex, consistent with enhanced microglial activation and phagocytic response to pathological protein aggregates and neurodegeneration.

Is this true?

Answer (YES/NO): NO